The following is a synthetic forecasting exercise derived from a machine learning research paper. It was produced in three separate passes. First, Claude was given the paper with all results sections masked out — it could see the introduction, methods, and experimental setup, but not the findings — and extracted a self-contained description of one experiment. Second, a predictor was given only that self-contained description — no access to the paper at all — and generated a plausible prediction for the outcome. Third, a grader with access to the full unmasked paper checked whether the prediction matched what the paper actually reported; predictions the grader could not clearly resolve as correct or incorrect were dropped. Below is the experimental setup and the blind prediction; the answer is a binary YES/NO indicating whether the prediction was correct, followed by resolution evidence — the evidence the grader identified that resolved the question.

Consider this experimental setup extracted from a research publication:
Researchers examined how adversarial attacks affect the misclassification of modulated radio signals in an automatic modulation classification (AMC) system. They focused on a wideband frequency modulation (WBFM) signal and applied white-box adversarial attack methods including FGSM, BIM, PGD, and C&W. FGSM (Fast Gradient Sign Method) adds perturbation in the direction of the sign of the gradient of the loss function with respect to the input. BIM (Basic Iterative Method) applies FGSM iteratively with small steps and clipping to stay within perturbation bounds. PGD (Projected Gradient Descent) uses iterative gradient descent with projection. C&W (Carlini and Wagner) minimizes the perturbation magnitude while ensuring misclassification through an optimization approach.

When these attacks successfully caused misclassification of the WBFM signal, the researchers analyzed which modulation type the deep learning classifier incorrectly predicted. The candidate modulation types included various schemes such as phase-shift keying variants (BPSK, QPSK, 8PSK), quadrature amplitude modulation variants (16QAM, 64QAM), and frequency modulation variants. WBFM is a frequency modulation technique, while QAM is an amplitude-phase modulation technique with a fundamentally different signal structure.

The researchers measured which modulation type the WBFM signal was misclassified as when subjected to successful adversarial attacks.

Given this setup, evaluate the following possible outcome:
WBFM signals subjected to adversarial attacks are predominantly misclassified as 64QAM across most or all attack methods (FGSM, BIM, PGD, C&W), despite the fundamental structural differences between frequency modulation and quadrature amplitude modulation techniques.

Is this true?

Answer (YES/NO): YES